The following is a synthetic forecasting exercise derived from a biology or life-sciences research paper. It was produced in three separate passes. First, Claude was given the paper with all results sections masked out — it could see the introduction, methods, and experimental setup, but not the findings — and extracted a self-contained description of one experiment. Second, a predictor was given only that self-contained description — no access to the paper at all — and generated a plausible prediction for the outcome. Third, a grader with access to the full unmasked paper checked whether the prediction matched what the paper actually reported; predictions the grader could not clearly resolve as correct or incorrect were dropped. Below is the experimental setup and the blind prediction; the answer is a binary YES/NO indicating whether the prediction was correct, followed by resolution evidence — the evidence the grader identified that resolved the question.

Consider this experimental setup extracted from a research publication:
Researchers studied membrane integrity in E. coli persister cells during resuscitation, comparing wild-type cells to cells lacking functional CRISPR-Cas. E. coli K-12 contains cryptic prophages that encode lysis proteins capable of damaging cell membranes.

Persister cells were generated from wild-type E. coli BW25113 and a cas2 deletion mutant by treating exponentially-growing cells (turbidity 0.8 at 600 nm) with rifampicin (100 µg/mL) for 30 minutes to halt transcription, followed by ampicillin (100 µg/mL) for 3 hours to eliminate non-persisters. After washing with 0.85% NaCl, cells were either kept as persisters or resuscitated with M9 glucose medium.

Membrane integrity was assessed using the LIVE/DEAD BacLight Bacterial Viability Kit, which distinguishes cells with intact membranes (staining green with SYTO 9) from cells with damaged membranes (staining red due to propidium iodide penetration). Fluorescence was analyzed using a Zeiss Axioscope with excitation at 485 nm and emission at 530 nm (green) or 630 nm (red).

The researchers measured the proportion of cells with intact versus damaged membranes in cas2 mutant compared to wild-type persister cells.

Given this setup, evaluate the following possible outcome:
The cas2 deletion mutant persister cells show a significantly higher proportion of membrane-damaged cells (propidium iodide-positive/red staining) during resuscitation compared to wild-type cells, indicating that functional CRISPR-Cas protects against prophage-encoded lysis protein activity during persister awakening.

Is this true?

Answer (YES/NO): YES